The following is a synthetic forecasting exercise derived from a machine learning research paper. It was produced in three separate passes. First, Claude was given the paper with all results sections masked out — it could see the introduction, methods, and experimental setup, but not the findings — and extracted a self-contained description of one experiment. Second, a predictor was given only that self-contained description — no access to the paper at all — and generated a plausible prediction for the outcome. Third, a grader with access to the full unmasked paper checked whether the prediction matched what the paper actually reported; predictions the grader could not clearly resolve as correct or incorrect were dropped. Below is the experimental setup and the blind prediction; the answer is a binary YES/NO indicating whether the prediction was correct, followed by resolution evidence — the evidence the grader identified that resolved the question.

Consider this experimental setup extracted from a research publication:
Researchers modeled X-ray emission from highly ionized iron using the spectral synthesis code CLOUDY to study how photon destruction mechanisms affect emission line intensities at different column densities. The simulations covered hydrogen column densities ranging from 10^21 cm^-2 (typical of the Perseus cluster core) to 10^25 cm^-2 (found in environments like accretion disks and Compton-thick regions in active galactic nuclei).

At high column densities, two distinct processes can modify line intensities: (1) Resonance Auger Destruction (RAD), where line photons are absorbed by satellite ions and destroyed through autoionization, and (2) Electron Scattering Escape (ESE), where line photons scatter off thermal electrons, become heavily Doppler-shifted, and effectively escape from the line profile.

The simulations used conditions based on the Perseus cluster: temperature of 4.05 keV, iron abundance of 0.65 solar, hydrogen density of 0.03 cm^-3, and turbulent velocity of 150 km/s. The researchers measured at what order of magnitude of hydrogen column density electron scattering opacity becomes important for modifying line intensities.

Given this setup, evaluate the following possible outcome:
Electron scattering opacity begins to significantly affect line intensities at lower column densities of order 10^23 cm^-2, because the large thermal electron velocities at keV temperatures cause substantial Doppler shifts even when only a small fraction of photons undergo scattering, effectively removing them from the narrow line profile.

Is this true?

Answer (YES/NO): YES